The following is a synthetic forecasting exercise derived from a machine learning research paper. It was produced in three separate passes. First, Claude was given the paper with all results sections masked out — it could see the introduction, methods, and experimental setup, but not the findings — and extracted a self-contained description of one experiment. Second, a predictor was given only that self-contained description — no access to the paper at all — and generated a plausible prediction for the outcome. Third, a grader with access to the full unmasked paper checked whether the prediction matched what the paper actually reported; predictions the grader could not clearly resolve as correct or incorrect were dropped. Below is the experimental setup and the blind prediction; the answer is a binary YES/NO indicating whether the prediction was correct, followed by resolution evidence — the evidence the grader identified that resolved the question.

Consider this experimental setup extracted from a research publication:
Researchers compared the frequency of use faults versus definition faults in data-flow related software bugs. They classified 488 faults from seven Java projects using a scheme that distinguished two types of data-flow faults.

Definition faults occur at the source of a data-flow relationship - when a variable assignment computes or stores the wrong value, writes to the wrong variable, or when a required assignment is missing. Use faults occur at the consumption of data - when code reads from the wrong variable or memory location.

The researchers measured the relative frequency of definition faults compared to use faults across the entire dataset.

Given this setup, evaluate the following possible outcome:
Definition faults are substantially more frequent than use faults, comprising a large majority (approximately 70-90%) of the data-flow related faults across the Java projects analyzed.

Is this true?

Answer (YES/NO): YES